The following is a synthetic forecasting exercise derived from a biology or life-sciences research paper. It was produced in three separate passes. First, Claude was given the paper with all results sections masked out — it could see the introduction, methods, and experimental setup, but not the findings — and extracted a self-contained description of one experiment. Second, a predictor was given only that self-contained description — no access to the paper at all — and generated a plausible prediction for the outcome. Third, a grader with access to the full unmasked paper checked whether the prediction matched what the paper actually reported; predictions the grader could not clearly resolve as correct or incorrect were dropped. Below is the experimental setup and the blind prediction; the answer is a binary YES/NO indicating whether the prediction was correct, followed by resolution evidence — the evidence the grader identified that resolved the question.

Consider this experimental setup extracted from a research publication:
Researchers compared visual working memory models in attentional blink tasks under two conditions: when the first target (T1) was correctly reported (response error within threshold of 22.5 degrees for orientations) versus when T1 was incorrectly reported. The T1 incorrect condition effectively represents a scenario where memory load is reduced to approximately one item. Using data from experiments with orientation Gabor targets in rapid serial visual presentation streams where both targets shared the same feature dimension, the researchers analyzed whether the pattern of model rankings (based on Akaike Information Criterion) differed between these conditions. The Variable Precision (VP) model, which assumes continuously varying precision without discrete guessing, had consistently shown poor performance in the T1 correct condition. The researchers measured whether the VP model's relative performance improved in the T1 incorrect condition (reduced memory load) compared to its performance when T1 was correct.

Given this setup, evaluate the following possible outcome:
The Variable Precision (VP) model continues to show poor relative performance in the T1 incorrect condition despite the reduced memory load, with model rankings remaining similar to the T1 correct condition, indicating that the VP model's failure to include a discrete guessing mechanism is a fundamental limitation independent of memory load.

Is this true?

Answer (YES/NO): YES